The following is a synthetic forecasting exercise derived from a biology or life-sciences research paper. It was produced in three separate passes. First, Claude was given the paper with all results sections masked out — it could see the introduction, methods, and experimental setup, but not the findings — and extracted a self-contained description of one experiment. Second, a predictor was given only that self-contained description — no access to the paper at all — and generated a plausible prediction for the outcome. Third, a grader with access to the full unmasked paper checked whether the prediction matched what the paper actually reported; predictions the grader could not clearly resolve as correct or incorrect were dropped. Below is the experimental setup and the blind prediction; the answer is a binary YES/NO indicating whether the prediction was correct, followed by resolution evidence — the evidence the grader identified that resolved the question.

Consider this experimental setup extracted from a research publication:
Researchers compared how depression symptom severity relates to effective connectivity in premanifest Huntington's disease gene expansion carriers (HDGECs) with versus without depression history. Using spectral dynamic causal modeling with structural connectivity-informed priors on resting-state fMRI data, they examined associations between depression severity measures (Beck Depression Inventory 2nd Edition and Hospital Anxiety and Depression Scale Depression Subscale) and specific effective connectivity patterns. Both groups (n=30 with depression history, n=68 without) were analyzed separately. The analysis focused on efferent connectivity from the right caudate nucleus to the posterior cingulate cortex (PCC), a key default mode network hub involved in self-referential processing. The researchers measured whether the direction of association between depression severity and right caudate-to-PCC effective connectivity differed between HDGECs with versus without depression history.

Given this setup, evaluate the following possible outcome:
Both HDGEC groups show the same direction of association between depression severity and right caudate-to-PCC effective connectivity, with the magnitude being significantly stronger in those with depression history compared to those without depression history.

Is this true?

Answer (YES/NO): NO